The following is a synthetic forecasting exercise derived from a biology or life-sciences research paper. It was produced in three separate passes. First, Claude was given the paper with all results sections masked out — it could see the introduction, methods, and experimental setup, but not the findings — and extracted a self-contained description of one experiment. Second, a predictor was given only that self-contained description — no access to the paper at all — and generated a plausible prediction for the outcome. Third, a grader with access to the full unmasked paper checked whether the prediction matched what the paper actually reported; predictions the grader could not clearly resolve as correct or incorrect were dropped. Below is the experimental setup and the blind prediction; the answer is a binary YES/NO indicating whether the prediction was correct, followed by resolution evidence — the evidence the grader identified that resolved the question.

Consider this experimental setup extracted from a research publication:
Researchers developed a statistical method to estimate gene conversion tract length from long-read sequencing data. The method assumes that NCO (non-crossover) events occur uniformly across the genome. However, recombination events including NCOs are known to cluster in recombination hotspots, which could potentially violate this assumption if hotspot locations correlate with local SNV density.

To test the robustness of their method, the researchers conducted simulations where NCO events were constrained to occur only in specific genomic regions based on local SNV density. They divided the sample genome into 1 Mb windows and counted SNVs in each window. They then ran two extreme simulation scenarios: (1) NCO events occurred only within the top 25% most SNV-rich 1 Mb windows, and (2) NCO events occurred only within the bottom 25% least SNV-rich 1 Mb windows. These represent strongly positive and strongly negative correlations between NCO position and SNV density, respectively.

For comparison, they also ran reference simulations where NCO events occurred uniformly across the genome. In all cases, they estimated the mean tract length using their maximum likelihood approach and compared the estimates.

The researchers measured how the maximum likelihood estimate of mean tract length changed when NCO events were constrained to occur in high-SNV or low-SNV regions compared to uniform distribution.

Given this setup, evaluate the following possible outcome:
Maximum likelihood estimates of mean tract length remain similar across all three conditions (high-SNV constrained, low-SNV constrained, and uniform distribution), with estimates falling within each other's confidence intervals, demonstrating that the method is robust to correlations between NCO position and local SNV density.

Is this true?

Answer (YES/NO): NO